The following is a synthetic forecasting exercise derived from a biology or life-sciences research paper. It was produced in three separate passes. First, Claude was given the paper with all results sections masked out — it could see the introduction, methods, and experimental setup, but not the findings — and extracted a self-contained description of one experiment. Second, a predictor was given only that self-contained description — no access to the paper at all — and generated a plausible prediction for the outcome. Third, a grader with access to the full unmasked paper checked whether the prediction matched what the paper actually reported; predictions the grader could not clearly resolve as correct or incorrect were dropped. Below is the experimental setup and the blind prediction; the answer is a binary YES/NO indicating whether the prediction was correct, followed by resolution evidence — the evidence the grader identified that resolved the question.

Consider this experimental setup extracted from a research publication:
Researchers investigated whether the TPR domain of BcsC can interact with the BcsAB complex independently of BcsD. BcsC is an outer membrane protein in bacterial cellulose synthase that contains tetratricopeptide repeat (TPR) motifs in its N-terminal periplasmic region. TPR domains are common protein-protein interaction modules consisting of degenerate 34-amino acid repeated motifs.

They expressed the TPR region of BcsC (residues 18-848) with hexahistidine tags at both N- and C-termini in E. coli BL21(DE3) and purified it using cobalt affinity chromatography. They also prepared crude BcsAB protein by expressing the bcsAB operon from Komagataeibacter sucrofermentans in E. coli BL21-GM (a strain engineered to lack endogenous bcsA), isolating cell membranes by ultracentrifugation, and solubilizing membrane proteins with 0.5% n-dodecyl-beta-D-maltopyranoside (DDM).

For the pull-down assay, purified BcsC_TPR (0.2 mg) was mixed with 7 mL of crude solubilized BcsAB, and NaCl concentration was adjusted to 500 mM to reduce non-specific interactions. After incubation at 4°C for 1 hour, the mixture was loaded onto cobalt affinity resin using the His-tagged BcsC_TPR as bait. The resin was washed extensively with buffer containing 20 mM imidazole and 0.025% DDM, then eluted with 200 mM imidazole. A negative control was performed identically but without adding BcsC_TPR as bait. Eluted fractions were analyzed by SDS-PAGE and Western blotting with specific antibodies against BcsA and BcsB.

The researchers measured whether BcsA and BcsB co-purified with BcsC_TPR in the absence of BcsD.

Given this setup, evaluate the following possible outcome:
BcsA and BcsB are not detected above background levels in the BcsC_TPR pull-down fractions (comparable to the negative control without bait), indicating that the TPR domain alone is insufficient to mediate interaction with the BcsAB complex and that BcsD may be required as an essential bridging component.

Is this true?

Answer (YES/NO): NO